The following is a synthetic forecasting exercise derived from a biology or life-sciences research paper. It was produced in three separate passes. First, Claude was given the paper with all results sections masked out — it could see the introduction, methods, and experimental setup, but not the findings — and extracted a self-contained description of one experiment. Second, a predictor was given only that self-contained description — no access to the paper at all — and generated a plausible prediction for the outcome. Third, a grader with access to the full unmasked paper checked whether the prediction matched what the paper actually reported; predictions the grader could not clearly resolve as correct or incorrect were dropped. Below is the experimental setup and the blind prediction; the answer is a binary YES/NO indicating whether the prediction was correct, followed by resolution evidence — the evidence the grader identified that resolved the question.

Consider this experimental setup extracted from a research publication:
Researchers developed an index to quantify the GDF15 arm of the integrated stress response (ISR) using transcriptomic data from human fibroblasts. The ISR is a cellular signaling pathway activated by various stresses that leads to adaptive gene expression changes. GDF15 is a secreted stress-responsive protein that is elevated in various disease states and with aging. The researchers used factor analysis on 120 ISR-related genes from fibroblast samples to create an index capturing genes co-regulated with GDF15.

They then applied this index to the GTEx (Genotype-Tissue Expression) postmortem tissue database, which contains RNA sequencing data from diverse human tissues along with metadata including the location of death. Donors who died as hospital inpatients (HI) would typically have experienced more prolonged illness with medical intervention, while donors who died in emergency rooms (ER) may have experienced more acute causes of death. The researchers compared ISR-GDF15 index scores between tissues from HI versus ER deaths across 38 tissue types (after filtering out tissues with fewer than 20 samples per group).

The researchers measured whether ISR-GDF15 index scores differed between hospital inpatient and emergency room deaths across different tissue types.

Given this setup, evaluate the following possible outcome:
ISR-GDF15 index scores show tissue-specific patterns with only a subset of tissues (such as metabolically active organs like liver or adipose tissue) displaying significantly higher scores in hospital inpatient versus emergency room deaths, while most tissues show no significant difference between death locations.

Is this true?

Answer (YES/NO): NO